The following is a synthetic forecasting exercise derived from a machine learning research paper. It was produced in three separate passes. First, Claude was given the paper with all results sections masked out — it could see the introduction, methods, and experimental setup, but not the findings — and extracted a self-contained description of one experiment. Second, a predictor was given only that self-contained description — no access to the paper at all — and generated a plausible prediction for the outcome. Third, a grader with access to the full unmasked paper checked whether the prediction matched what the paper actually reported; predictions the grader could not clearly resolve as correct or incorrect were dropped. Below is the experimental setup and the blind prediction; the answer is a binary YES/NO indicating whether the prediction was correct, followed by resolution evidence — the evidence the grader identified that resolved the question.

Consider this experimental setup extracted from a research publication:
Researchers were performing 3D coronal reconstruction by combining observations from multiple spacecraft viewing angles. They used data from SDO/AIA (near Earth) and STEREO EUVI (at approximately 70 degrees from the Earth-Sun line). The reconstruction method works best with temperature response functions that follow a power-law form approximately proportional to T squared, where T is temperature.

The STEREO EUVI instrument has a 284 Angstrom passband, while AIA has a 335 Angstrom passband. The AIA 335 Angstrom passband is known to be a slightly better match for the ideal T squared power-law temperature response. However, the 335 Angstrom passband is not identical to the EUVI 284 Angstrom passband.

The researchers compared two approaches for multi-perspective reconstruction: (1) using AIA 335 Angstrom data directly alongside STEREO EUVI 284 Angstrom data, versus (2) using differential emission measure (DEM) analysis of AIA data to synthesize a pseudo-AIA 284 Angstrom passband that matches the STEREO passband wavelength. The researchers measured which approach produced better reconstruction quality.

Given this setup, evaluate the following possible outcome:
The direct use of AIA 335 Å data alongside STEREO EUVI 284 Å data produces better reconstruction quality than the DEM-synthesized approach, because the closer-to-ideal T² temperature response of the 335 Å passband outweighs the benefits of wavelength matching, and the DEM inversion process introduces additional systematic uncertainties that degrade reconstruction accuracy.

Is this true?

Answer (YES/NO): NO